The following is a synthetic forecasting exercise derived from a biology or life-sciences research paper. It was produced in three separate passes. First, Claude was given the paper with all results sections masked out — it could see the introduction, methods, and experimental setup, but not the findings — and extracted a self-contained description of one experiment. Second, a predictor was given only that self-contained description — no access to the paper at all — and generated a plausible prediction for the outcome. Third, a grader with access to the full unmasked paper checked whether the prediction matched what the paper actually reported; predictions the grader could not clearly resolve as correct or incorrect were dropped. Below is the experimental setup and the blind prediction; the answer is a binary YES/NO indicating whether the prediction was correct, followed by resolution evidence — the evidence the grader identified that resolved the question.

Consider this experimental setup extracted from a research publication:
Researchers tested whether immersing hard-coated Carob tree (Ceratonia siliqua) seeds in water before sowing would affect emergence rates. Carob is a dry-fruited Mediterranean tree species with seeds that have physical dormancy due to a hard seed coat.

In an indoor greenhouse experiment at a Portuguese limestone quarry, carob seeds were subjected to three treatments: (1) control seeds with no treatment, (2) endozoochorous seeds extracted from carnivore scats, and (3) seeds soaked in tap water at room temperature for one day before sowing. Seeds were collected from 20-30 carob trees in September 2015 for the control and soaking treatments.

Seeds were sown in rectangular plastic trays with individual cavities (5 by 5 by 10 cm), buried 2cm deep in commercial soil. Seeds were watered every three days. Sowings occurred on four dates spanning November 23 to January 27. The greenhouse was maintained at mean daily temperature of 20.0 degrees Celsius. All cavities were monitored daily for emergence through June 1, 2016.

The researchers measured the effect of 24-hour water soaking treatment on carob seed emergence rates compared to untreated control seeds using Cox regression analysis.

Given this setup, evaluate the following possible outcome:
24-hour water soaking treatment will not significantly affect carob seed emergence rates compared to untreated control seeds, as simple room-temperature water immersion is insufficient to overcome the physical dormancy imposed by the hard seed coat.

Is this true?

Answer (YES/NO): NO